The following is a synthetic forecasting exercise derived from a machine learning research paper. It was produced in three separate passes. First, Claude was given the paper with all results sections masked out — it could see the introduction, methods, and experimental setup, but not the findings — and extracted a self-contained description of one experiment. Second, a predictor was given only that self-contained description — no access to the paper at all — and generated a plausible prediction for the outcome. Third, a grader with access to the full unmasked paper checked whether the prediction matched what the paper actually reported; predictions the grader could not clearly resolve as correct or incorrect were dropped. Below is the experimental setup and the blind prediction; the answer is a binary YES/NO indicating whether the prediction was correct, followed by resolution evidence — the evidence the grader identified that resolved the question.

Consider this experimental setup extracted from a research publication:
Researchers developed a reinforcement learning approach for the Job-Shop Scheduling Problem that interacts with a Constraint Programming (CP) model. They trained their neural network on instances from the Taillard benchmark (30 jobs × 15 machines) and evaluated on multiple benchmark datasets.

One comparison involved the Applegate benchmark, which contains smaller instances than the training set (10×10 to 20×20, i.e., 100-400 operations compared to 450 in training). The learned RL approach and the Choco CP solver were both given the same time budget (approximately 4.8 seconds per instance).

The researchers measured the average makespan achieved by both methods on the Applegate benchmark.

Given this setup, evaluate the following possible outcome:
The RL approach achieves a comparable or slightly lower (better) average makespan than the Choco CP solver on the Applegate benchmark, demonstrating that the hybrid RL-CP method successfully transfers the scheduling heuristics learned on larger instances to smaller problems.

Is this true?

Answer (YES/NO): NO